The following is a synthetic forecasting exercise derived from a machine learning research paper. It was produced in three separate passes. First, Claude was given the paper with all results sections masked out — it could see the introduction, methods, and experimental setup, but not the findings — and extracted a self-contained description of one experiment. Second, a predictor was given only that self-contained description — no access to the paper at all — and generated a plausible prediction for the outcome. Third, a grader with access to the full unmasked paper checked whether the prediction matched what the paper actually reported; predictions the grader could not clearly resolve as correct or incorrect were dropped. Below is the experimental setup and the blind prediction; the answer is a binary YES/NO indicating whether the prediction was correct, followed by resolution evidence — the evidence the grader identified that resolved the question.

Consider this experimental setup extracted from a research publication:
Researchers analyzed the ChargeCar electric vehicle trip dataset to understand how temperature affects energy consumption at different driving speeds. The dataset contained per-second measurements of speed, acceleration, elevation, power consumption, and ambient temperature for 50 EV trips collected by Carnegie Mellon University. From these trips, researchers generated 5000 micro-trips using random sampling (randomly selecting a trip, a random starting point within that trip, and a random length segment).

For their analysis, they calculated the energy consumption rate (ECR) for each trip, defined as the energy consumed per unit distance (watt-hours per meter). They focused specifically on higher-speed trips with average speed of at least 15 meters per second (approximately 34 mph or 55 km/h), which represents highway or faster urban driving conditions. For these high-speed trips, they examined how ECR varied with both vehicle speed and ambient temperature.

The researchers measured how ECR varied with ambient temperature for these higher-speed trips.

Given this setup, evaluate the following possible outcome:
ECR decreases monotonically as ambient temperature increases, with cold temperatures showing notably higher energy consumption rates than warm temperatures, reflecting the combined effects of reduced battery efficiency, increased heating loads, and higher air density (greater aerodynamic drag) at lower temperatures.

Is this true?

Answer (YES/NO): YES